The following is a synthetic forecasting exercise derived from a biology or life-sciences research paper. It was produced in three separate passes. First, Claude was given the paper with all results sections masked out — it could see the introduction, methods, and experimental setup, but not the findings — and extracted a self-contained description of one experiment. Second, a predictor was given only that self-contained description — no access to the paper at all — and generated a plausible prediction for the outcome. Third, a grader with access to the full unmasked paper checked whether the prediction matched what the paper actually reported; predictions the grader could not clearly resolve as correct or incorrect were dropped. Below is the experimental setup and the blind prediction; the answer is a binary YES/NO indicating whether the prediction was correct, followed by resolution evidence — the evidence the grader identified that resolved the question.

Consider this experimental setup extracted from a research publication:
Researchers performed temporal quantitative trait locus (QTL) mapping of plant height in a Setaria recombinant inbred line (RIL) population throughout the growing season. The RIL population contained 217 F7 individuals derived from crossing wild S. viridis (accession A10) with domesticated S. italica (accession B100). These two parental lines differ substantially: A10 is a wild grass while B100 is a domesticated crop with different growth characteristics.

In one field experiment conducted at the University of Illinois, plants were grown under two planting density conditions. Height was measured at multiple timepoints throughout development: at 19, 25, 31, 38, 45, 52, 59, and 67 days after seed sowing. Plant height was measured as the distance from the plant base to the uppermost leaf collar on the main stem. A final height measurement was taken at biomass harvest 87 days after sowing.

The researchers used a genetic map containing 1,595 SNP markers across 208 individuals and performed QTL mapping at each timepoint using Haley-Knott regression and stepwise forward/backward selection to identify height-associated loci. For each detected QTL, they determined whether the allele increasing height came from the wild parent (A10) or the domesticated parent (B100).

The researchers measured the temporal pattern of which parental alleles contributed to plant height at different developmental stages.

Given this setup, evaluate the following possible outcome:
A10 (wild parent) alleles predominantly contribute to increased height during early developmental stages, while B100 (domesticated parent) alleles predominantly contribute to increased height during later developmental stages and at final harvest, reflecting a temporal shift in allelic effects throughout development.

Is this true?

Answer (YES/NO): YES